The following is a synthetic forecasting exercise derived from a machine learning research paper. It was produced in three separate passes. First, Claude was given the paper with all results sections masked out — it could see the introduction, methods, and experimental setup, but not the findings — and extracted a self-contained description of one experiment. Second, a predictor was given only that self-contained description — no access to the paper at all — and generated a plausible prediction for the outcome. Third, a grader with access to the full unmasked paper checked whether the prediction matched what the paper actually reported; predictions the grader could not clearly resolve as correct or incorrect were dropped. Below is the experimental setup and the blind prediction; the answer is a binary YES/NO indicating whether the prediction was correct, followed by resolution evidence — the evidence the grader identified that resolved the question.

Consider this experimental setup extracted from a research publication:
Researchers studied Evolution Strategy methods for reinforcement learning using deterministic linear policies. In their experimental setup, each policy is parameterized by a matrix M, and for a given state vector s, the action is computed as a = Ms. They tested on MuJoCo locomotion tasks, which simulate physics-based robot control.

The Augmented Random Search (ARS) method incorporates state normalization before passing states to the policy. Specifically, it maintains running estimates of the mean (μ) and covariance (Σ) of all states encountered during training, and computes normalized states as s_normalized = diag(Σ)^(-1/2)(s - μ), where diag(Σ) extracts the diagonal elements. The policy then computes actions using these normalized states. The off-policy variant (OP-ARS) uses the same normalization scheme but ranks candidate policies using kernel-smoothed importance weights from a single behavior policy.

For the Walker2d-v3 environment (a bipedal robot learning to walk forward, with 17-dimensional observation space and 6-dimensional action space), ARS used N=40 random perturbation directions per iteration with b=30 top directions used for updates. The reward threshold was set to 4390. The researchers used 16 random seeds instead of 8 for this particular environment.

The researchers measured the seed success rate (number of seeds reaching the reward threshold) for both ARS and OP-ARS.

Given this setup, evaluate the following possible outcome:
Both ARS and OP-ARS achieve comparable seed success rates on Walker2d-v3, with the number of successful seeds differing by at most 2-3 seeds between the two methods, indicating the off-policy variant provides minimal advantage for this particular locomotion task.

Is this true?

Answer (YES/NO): NO